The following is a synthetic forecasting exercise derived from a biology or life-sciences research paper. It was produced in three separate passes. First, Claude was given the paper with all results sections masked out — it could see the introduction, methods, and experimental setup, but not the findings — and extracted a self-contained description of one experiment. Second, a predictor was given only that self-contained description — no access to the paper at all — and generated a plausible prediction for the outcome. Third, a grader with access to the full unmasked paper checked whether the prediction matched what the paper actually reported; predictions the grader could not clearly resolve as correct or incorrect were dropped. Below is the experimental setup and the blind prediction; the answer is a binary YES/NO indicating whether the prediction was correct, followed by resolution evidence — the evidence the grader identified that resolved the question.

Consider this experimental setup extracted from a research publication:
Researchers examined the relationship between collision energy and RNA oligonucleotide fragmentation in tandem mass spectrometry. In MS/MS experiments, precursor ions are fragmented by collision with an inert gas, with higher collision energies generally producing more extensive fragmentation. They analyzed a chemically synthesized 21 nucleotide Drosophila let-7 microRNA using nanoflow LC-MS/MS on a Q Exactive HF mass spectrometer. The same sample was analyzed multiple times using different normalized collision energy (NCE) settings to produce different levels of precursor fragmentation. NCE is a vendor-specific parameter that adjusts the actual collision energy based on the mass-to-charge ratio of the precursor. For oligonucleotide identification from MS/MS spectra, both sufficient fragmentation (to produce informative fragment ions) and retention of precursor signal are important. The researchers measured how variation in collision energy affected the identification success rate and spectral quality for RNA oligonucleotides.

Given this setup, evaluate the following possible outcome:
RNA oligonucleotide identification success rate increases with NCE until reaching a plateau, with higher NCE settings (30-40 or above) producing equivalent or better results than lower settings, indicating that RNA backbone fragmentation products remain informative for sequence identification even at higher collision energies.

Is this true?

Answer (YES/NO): NO